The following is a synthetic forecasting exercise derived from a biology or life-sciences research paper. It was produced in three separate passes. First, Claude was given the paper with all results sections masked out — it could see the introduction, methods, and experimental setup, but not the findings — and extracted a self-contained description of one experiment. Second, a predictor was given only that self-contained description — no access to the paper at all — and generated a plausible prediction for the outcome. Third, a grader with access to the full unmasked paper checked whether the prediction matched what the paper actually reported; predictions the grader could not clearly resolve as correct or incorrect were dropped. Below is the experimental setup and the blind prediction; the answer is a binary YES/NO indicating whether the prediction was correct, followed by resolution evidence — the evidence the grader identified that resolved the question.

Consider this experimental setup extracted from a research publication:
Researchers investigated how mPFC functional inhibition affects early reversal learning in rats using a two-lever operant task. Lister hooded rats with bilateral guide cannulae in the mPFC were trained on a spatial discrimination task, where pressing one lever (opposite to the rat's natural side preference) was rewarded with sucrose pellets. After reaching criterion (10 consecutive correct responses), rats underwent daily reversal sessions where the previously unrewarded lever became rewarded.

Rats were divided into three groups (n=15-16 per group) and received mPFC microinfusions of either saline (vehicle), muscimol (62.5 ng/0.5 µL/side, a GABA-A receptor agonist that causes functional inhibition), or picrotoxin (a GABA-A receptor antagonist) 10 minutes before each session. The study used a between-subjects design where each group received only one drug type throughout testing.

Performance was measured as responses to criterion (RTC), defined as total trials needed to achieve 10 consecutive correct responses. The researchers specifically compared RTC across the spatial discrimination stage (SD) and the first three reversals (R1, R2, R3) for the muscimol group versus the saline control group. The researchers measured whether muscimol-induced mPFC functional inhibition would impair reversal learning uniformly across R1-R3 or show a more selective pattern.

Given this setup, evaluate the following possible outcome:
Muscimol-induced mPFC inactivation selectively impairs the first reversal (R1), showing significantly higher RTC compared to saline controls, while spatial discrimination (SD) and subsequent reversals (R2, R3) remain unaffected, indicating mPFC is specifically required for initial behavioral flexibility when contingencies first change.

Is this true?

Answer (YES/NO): NO